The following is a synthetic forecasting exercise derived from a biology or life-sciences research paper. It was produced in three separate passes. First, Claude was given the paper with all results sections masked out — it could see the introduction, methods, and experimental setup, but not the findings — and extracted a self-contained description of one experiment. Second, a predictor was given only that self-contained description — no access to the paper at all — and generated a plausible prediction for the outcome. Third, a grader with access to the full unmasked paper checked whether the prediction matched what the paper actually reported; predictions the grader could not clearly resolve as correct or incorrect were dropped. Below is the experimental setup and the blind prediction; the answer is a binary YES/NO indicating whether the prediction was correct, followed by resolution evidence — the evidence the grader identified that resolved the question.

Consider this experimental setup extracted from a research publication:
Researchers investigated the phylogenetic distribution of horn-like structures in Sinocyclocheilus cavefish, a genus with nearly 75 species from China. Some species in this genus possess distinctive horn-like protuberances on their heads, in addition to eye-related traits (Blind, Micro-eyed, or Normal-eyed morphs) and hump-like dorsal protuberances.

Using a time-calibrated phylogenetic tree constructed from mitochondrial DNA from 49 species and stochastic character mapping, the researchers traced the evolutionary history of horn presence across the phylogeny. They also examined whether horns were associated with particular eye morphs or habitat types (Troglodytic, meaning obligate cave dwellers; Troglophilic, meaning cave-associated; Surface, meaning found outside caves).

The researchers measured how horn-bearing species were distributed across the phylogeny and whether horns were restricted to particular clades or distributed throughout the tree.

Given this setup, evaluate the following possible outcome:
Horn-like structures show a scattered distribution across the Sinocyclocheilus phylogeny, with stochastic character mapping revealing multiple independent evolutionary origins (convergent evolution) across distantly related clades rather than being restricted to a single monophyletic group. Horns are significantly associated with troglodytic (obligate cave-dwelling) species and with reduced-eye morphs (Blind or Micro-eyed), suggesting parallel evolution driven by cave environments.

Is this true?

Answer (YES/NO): NO